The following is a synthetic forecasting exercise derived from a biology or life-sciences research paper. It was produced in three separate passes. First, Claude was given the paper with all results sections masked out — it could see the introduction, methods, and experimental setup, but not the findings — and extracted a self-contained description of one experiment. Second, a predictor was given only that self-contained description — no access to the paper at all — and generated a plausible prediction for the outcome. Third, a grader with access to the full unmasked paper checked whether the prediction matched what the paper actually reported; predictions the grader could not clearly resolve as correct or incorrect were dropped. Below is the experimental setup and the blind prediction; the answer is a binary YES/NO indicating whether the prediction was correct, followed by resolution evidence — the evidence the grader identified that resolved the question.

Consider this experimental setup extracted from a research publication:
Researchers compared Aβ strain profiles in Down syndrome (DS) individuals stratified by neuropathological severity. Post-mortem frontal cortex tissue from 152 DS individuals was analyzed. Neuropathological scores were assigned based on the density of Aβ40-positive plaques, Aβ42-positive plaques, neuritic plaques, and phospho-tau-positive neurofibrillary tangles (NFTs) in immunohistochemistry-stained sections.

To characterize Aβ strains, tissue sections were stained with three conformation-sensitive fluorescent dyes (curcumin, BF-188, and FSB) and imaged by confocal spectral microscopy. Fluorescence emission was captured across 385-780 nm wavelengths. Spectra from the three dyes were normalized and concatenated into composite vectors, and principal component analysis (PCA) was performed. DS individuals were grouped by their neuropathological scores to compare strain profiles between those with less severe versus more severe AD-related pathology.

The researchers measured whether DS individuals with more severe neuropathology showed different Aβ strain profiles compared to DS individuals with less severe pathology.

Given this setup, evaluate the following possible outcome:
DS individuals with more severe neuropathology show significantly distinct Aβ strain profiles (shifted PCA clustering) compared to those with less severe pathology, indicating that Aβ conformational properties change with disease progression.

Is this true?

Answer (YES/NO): YES